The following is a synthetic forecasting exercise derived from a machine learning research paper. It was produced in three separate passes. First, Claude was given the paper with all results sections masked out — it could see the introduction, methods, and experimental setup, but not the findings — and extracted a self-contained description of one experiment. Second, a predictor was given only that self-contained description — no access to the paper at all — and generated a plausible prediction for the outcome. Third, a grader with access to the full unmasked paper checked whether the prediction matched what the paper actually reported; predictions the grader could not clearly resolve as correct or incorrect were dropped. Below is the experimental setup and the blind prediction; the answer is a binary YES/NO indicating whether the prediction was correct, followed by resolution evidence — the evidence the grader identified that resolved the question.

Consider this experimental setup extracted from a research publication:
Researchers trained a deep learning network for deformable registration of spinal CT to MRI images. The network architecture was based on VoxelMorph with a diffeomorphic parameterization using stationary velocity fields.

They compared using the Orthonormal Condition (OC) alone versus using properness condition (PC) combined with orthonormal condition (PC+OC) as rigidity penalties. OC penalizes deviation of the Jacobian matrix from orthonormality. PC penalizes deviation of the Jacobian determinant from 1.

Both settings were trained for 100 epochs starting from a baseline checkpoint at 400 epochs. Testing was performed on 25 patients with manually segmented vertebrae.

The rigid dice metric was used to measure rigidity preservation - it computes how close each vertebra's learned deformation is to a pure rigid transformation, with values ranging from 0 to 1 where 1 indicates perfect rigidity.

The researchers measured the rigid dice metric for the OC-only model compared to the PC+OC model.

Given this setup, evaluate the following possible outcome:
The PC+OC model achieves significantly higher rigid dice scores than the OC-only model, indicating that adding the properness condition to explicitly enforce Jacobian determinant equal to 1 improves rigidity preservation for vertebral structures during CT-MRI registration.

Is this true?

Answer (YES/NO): NO